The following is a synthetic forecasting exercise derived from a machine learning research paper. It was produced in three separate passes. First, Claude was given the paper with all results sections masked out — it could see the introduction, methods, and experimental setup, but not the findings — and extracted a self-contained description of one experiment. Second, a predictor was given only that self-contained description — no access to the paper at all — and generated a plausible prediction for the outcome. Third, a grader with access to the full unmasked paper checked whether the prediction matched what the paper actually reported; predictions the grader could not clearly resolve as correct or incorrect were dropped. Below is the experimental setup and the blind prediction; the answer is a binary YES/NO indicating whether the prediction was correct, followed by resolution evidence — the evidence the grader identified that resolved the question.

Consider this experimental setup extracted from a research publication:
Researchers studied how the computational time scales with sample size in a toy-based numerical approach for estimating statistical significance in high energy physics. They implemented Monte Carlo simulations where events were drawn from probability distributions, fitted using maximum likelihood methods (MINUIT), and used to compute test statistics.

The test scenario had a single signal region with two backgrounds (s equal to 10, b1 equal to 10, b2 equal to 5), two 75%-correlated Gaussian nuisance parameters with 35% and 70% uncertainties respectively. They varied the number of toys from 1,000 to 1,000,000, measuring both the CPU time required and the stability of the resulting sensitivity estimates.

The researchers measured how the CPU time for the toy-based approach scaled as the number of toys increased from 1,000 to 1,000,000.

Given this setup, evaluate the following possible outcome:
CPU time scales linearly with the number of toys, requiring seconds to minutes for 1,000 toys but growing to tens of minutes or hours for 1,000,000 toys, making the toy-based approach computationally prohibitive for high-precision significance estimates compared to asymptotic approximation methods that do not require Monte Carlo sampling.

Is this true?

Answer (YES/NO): NO